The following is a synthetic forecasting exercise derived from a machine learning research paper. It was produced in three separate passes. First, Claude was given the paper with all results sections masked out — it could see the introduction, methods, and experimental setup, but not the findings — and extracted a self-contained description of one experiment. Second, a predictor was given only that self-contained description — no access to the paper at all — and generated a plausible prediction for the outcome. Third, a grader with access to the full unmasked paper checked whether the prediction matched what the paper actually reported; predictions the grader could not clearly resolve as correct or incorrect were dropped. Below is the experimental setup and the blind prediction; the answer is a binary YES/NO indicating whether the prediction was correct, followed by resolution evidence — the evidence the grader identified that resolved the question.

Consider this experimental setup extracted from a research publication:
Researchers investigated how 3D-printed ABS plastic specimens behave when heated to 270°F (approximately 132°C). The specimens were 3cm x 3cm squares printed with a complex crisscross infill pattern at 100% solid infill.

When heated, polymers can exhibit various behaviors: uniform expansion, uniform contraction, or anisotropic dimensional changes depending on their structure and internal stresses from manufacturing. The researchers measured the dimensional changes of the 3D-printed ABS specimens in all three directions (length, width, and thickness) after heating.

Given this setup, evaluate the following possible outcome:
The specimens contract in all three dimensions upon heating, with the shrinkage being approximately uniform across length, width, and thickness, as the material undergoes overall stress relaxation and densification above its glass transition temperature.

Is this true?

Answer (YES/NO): YES